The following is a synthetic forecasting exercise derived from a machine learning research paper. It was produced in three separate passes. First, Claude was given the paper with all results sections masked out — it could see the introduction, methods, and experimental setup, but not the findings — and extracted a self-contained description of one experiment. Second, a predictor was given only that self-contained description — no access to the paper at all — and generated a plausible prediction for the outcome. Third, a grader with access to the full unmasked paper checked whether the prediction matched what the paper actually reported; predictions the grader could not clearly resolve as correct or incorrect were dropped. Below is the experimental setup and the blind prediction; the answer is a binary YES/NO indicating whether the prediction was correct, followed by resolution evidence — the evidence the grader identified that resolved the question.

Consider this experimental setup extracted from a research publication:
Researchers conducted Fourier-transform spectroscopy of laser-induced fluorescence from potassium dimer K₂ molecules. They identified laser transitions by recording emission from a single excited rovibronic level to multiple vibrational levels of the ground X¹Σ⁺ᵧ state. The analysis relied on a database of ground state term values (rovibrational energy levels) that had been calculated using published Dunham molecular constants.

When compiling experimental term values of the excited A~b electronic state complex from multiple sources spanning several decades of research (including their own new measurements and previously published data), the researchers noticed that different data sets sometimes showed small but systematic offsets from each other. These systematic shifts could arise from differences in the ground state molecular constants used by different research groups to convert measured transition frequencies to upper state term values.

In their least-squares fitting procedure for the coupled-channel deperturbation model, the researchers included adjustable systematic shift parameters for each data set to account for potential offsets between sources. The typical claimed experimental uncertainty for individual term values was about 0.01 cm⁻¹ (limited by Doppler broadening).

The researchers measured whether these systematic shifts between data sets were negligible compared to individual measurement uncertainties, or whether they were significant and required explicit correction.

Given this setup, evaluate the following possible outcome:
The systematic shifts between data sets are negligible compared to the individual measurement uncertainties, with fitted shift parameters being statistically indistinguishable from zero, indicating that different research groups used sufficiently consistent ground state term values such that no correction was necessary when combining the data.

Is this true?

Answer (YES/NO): NO